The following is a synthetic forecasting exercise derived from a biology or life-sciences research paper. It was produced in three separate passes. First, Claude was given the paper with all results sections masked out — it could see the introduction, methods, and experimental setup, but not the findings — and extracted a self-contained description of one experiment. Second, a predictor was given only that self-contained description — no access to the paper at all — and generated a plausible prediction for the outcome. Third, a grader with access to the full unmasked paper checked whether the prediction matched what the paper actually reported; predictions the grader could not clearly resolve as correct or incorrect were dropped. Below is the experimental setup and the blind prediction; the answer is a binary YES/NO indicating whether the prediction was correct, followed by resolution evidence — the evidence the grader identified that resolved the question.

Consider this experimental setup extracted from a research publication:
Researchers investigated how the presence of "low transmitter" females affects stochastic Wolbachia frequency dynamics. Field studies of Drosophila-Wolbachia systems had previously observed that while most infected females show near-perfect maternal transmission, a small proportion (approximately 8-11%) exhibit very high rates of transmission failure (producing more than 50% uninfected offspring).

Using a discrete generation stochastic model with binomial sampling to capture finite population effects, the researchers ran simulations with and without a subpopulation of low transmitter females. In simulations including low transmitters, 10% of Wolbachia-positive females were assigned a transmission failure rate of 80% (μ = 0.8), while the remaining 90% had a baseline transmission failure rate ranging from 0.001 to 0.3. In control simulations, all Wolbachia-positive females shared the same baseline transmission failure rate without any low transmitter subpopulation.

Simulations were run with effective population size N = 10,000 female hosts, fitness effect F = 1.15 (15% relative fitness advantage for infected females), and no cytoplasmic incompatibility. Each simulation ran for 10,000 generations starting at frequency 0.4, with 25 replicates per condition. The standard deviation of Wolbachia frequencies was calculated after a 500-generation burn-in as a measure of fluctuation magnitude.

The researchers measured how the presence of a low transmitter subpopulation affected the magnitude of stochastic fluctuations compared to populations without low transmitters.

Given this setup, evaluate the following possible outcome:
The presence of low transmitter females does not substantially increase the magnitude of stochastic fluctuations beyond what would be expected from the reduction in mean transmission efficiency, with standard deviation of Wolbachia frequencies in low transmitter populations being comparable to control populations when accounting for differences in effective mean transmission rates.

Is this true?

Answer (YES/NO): NO